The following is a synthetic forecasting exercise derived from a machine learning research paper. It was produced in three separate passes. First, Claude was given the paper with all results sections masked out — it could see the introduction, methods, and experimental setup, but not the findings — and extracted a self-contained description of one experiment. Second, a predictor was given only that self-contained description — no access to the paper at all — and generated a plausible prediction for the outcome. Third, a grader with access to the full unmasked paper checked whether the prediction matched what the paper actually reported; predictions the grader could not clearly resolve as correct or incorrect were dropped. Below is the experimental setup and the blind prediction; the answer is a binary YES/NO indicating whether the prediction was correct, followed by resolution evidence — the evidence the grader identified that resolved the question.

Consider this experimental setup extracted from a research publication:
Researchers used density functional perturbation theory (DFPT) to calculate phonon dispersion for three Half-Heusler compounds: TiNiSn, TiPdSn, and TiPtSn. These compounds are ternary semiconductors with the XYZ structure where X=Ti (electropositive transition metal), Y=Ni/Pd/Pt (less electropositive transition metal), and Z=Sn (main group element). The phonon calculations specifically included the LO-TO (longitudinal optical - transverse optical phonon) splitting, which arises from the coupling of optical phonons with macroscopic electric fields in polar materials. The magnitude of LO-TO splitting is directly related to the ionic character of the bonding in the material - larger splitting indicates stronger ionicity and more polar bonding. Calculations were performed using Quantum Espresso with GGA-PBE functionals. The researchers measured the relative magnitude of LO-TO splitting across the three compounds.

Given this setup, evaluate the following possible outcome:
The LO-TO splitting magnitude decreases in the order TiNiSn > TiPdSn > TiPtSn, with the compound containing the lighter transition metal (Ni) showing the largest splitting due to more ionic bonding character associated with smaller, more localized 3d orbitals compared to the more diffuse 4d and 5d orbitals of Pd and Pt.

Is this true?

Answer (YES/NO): YES